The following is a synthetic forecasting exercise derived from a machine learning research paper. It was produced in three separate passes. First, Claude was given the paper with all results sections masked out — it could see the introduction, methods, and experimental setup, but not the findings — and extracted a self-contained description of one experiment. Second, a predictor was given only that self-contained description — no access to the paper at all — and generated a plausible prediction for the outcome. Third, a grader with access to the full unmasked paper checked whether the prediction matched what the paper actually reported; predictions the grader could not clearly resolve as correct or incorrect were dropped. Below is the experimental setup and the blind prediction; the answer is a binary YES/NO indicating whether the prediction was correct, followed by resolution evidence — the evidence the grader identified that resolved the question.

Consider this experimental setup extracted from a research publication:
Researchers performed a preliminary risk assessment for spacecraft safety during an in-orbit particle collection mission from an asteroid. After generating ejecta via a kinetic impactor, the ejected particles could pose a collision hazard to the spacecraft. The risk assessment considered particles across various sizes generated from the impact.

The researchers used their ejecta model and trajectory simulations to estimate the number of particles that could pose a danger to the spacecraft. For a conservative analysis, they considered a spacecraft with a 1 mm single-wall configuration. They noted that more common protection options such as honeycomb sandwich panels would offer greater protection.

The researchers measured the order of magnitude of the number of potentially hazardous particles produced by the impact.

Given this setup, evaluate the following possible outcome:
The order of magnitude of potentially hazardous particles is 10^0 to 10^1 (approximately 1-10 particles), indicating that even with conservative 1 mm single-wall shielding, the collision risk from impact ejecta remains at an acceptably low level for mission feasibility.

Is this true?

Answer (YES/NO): NO